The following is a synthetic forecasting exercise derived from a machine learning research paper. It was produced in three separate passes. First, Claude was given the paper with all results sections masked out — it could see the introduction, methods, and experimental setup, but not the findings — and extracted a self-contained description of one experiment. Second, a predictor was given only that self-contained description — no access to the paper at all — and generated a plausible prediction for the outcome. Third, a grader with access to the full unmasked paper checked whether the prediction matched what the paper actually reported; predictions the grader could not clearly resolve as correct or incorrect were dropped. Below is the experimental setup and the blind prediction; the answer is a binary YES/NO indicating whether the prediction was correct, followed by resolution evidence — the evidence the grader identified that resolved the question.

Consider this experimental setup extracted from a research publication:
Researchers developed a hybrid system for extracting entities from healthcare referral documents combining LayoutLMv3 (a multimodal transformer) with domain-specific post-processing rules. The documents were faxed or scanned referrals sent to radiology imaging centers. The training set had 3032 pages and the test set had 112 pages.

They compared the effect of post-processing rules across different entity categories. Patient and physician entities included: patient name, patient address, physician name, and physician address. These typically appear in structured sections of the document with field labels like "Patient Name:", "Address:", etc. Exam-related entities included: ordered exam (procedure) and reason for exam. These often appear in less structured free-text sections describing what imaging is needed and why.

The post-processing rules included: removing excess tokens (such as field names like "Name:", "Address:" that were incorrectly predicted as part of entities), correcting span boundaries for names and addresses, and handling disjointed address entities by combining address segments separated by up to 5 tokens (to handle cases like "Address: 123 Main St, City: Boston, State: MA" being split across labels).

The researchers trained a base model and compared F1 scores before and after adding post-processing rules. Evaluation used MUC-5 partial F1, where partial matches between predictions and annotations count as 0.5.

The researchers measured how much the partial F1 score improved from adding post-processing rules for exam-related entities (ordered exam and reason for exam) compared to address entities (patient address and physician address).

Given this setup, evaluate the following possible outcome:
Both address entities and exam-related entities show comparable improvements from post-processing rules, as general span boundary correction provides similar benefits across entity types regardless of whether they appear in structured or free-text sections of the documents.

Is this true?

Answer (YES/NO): NO